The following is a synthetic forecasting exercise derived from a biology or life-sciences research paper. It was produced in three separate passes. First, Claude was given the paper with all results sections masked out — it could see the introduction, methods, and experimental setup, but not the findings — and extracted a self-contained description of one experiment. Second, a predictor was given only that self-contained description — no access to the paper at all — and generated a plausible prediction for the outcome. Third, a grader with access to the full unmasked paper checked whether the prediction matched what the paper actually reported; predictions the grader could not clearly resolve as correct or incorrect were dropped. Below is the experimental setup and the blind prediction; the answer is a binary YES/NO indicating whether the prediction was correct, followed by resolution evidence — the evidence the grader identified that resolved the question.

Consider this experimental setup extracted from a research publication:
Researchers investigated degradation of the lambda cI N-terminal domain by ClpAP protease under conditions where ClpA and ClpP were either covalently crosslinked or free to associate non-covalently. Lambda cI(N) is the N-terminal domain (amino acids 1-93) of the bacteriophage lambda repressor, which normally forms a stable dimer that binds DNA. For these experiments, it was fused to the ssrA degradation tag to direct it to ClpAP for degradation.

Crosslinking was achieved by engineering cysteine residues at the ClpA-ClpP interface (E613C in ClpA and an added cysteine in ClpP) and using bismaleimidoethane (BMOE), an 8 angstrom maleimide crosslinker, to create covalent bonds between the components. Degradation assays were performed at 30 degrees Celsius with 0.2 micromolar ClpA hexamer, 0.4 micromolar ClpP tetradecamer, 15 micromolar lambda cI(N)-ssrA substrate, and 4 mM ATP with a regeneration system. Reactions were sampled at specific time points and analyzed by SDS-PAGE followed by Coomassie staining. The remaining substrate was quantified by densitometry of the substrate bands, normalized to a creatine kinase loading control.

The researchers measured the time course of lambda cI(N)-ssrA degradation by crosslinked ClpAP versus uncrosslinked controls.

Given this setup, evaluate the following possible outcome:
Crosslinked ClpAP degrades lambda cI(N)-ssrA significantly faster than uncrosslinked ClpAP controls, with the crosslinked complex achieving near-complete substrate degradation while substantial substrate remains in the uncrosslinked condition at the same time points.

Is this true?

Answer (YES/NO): NO